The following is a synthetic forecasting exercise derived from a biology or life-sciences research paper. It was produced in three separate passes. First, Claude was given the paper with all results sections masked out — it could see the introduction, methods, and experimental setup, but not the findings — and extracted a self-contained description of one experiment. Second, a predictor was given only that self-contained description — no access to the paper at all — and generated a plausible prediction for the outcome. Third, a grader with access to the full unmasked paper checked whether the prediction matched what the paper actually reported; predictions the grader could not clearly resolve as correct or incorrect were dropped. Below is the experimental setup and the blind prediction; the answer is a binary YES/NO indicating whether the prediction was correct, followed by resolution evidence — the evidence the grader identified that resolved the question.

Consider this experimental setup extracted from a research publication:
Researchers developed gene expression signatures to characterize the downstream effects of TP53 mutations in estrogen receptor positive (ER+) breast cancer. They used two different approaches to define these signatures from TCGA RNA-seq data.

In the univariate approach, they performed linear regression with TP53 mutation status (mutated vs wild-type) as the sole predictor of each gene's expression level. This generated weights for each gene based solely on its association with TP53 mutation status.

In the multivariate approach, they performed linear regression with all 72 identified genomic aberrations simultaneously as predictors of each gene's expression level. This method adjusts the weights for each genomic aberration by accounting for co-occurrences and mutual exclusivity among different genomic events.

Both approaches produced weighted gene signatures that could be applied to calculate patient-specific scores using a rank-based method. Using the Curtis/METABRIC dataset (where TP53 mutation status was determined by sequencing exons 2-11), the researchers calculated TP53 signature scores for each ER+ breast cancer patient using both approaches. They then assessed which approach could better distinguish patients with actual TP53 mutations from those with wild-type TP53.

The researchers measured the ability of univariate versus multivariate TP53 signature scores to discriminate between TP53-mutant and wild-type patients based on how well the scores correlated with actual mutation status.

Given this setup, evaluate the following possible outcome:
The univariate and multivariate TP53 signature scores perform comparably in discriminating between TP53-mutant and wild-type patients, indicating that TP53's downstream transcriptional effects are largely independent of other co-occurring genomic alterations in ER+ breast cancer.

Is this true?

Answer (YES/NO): NO